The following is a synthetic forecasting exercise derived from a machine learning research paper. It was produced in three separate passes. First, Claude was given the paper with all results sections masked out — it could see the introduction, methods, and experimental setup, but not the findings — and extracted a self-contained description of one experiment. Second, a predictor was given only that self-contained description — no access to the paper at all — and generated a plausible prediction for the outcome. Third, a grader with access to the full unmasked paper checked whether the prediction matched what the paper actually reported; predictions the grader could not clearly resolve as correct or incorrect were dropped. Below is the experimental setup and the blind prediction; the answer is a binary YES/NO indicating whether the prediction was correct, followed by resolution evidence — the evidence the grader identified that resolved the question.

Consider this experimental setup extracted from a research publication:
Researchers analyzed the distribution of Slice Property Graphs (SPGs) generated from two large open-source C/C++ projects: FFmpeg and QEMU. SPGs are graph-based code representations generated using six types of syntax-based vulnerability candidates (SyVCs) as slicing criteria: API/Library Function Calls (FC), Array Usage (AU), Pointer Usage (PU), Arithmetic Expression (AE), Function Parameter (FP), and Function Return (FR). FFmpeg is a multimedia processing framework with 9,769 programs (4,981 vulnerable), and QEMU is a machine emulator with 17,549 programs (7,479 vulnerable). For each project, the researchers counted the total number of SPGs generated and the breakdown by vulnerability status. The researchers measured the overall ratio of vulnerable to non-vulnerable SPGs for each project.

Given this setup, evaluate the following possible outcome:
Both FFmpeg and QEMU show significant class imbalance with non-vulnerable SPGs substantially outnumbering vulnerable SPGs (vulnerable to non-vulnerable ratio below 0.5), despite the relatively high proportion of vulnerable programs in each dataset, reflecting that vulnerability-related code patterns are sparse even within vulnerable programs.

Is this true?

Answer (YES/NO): NO